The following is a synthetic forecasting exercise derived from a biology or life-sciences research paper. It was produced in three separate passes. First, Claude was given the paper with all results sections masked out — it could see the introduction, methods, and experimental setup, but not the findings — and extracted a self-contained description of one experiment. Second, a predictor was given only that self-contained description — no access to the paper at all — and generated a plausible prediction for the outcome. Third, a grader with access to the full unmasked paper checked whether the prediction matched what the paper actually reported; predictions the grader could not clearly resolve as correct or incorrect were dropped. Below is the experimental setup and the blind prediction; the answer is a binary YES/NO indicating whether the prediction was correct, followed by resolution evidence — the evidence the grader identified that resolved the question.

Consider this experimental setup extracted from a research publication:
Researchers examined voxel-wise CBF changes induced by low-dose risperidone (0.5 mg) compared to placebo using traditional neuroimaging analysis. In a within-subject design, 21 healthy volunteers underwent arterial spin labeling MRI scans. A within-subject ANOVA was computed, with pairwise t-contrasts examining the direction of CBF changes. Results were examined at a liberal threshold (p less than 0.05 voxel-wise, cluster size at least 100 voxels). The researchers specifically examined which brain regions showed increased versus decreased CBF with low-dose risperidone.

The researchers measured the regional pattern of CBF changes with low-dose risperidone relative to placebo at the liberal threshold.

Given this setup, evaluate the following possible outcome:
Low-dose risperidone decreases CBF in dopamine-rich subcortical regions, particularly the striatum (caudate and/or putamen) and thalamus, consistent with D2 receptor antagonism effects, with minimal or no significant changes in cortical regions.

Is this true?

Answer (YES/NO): NO